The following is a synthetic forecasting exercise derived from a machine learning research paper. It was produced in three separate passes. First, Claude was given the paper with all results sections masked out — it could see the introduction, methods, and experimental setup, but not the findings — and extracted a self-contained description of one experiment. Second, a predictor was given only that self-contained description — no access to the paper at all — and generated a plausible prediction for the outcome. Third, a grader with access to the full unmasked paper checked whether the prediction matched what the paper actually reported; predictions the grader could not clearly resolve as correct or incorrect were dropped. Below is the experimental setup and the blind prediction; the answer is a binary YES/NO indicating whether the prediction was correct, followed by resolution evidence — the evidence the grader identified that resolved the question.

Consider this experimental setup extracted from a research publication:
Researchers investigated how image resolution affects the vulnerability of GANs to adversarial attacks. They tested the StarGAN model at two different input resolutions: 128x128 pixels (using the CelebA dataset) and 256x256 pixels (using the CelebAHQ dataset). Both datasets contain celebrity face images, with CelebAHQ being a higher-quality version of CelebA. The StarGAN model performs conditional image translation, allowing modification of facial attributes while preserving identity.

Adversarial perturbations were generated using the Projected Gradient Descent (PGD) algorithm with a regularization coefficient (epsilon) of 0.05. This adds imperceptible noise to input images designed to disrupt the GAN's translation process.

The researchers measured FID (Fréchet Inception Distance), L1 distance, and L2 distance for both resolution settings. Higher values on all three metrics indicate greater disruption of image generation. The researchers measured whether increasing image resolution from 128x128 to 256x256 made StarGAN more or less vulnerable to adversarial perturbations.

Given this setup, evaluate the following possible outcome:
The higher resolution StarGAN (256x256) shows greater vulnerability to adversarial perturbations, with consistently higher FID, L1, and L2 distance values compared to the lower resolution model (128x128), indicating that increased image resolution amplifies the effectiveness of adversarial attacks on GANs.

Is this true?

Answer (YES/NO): YES